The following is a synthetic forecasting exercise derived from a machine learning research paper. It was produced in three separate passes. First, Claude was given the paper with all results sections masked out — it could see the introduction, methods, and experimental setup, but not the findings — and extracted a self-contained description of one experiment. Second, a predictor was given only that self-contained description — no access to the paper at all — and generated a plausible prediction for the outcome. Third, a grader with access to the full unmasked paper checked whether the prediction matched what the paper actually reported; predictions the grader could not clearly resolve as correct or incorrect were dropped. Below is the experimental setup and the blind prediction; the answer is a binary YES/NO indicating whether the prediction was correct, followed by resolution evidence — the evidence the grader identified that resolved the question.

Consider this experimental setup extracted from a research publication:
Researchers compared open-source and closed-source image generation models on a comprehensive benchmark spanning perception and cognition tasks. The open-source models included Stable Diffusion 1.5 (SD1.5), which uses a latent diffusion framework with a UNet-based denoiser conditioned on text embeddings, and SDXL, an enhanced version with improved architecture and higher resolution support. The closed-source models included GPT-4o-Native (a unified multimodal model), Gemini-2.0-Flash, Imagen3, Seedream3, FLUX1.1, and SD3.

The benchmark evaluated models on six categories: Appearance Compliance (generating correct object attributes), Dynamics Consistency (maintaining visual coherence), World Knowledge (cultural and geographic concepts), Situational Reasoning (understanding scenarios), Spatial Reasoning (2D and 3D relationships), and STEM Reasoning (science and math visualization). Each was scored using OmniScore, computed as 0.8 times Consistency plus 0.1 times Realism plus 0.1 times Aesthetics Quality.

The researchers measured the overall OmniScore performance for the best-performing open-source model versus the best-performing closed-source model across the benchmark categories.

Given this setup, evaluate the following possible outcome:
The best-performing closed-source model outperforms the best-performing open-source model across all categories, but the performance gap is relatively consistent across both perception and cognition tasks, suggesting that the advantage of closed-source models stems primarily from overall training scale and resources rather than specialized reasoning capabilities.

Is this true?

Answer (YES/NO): NO